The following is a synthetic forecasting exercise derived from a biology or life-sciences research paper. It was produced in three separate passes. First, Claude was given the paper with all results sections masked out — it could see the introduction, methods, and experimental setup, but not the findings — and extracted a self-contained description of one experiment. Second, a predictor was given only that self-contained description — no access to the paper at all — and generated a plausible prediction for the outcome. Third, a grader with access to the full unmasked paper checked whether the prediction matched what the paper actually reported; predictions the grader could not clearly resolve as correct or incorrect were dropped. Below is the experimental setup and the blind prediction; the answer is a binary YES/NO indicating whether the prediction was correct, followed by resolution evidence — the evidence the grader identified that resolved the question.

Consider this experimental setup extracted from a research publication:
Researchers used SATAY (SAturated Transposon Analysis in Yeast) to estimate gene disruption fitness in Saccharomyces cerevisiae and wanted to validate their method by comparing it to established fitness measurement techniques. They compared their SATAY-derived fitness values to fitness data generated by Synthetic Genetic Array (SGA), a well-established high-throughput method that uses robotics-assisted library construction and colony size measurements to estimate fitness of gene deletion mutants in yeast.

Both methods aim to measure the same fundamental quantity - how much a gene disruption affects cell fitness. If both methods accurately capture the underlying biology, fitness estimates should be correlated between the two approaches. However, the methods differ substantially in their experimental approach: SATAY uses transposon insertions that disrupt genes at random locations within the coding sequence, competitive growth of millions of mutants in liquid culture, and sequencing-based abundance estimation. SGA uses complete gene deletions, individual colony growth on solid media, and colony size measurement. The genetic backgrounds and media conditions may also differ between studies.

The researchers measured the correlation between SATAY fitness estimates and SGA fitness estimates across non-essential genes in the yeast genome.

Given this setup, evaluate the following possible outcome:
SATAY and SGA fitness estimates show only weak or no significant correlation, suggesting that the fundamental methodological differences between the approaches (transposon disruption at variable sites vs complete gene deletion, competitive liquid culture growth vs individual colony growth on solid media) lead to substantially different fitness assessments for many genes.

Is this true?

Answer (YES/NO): YES